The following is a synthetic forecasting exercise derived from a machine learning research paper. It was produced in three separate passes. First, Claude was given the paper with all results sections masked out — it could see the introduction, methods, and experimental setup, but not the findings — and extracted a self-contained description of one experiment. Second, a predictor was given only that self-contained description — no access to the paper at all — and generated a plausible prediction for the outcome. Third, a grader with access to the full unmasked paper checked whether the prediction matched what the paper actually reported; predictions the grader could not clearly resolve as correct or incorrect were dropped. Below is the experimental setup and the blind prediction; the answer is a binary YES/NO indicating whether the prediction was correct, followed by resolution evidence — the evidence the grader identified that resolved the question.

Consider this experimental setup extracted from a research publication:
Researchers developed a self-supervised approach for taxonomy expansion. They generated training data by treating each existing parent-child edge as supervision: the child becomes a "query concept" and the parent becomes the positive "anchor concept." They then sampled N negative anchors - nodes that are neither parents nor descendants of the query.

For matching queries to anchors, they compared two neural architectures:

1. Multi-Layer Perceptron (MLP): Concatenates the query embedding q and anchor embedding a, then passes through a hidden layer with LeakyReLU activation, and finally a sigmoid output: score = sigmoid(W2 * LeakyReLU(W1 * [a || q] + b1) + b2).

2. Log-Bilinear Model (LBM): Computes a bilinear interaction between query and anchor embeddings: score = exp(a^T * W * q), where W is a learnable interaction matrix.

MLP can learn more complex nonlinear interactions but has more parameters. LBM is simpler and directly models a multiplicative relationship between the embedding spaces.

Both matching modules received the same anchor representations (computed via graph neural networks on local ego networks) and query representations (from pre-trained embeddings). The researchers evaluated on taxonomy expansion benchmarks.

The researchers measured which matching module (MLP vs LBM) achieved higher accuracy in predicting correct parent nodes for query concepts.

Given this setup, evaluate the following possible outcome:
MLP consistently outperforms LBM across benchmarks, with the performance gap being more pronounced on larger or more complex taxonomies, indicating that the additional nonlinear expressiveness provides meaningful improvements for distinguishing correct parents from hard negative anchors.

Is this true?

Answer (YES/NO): NO